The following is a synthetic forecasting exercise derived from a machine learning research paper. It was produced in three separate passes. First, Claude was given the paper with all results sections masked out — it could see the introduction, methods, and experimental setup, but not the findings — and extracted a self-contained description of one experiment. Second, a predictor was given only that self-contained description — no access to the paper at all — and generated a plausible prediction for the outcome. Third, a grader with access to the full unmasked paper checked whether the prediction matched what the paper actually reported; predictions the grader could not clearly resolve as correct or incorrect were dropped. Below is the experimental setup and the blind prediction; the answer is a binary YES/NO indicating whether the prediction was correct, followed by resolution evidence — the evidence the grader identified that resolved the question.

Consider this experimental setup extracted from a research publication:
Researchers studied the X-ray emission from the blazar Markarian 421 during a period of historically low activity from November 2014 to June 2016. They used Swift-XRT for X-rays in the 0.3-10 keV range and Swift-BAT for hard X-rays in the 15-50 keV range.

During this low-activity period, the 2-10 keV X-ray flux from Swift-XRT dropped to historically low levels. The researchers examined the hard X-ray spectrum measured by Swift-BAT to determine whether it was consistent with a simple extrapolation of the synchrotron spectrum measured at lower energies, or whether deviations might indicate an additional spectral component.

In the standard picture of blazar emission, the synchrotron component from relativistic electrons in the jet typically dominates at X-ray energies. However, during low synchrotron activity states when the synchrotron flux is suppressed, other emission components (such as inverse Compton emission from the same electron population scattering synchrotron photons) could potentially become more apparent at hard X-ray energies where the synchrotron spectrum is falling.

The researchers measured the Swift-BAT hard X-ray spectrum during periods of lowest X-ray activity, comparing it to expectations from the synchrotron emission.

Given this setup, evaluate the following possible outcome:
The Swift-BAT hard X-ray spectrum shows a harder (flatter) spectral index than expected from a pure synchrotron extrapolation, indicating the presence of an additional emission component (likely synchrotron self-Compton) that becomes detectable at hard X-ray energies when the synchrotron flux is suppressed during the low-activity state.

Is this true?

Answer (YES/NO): YES